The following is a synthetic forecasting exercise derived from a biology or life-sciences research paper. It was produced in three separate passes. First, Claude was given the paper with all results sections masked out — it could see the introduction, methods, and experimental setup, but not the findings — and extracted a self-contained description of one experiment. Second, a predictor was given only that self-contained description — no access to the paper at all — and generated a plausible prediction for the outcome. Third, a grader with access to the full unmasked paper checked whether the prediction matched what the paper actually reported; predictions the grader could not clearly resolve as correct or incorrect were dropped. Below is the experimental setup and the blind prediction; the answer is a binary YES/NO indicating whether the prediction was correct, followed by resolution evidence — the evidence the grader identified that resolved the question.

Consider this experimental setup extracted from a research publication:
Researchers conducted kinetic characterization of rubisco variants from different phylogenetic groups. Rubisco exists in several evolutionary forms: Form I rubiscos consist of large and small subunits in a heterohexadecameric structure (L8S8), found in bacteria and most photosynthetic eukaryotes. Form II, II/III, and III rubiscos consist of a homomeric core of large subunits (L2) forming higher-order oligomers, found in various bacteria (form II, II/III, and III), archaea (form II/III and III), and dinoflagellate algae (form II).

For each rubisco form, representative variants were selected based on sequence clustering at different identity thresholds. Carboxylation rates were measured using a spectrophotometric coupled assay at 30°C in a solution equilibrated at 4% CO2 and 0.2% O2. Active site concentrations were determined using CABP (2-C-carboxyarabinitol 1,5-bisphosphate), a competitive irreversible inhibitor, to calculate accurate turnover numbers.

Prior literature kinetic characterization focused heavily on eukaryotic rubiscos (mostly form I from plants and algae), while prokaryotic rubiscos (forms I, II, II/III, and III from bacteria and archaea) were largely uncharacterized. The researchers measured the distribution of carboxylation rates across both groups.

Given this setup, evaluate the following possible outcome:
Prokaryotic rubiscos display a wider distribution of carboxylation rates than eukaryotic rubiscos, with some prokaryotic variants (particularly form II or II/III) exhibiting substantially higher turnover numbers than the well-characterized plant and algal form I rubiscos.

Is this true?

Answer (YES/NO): NO